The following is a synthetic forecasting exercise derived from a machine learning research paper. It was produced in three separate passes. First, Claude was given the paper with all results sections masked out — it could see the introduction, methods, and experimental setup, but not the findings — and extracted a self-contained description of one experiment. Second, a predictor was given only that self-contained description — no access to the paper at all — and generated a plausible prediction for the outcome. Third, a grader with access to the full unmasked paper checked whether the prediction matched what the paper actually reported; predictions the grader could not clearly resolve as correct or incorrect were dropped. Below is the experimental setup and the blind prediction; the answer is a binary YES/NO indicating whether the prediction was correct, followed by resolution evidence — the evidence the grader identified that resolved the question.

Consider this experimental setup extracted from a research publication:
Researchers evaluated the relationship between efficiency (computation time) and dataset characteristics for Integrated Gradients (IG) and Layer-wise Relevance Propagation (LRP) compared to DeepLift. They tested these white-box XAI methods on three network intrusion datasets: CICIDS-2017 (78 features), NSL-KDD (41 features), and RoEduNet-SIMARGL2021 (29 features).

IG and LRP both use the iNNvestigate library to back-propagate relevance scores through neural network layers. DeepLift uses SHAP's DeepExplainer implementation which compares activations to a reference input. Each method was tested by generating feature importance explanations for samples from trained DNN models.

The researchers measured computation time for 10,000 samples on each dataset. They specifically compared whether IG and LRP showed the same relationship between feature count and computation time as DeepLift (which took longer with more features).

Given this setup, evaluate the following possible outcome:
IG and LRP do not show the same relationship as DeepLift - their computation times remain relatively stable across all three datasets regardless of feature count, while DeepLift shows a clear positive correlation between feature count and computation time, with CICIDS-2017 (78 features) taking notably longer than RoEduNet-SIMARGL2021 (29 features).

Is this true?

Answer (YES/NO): NO